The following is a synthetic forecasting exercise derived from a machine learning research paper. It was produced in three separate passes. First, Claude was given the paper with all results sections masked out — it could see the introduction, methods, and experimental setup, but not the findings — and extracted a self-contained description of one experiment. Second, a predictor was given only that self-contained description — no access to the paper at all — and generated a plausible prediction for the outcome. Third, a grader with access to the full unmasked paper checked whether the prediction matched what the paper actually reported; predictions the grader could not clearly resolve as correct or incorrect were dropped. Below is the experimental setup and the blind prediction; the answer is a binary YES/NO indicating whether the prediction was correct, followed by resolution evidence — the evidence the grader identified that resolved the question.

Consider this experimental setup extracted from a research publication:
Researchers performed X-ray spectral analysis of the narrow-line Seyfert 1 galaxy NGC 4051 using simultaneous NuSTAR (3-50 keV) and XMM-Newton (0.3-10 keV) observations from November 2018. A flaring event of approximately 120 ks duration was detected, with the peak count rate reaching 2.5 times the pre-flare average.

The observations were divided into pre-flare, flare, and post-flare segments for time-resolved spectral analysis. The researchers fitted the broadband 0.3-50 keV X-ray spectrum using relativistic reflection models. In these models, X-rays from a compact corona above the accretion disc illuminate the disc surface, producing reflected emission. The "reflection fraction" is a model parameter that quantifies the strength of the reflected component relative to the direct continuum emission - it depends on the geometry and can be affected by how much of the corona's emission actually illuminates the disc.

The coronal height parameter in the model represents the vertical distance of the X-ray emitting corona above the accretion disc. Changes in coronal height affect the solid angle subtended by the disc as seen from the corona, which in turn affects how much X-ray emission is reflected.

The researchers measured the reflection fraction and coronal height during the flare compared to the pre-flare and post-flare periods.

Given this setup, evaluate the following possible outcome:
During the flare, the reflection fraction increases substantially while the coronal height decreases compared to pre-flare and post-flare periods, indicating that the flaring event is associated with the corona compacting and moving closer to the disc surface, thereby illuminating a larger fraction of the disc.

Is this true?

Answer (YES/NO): NO